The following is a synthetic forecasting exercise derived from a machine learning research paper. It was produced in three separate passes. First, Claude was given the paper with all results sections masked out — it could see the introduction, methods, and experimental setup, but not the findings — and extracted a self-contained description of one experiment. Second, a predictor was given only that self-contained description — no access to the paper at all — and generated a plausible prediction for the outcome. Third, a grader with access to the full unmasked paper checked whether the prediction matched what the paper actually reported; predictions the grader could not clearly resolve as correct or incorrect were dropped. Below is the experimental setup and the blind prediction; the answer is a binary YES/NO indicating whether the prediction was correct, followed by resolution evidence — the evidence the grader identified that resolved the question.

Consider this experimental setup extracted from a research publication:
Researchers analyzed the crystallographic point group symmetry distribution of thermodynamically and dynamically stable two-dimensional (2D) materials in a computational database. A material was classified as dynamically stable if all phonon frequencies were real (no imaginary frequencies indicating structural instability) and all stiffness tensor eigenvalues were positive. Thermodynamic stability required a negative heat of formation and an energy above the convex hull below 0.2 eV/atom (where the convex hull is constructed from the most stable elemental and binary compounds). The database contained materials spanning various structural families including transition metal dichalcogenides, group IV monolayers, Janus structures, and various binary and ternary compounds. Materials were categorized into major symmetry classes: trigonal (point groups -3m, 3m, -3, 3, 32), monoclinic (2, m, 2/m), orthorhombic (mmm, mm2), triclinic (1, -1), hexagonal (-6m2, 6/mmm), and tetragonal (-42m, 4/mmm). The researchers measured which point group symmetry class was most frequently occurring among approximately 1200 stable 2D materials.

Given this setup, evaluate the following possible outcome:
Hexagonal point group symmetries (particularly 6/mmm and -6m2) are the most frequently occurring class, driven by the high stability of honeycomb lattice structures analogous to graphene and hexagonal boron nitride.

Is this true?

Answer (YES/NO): NO